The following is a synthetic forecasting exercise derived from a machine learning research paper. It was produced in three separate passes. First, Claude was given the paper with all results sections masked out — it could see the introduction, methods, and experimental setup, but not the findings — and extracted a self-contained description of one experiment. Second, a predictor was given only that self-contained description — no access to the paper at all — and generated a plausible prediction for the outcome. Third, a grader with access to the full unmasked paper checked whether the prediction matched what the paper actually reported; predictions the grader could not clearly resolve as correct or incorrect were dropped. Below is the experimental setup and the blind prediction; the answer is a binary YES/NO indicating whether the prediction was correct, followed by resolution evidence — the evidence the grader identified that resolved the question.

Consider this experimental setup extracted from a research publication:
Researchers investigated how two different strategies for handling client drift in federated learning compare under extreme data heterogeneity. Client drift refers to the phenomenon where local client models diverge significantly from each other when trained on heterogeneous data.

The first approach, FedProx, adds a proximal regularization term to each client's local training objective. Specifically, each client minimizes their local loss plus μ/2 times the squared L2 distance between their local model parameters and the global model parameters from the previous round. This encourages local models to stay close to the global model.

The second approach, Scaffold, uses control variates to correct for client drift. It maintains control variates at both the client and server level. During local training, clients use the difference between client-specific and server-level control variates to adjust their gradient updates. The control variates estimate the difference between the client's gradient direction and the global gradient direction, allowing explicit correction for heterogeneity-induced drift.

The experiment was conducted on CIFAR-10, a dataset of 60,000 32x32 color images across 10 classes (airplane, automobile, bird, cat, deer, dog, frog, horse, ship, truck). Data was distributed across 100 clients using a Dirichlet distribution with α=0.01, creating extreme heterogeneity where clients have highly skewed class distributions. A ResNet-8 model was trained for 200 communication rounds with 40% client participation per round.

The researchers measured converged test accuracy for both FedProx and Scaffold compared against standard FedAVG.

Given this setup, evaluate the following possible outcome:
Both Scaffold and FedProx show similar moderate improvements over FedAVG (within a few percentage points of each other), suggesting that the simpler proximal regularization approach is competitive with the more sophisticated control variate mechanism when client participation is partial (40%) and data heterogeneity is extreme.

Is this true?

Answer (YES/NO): YES